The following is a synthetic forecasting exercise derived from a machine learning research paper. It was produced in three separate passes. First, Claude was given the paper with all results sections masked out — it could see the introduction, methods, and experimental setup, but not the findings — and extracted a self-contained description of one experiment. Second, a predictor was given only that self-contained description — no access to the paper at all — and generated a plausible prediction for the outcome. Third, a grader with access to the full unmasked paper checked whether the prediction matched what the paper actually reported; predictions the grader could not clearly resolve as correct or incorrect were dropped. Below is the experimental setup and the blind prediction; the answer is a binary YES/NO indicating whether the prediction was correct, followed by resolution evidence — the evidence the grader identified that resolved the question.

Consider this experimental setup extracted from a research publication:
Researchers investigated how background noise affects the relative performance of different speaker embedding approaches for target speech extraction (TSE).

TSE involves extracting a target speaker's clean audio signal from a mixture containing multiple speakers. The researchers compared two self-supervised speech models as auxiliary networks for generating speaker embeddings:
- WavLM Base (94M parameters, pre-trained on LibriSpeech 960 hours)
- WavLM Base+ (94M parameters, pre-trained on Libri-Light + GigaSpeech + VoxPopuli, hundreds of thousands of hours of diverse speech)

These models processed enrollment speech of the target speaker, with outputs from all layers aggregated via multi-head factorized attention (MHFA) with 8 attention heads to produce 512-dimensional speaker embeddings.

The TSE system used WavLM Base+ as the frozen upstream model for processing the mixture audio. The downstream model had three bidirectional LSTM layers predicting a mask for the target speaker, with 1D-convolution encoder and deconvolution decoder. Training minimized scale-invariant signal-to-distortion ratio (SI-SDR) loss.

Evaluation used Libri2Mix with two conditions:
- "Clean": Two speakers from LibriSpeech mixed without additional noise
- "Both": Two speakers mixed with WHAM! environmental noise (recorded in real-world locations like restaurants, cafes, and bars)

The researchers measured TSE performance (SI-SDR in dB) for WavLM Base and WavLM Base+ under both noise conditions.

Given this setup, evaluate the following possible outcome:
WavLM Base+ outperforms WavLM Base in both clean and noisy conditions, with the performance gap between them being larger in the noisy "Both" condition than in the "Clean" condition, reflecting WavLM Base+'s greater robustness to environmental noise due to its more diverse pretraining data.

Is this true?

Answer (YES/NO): NO